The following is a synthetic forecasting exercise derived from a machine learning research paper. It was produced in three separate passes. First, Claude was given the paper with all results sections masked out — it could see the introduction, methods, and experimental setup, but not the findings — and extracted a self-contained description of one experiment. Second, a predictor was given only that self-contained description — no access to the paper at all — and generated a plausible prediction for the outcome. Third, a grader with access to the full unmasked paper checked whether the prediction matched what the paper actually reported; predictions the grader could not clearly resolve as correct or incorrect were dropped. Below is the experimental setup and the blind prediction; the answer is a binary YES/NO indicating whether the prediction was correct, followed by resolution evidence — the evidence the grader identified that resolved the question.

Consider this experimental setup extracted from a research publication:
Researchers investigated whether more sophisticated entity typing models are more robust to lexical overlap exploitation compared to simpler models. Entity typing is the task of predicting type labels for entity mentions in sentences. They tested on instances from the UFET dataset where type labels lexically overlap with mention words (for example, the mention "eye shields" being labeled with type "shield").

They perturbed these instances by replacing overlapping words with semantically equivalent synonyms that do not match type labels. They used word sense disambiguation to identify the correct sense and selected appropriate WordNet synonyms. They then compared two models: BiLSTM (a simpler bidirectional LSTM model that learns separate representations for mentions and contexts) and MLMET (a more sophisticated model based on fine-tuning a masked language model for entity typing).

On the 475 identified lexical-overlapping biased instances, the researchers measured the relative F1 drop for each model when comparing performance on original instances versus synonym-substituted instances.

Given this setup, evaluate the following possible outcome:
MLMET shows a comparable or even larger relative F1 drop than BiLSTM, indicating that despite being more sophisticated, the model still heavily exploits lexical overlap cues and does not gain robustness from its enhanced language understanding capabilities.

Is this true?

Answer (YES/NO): NO